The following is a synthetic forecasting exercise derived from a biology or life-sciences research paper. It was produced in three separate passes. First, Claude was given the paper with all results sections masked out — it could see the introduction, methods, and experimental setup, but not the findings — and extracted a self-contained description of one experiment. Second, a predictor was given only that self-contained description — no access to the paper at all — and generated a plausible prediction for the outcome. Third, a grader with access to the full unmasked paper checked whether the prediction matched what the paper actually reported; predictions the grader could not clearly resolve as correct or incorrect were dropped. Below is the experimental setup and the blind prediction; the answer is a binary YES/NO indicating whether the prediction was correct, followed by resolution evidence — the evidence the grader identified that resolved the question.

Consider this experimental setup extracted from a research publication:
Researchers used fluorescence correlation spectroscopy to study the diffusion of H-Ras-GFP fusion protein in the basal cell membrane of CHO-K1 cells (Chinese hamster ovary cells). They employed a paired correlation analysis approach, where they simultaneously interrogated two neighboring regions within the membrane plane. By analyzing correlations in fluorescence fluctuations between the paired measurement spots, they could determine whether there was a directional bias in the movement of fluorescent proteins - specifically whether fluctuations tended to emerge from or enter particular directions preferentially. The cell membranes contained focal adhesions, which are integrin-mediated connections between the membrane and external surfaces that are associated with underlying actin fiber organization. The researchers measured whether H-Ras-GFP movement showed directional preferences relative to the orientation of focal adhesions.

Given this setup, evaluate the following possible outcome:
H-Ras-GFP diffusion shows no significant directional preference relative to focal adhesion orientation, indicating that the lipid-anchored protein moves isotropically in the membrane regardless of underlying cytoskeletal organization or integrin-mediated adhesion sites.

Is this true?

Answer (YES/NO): NO